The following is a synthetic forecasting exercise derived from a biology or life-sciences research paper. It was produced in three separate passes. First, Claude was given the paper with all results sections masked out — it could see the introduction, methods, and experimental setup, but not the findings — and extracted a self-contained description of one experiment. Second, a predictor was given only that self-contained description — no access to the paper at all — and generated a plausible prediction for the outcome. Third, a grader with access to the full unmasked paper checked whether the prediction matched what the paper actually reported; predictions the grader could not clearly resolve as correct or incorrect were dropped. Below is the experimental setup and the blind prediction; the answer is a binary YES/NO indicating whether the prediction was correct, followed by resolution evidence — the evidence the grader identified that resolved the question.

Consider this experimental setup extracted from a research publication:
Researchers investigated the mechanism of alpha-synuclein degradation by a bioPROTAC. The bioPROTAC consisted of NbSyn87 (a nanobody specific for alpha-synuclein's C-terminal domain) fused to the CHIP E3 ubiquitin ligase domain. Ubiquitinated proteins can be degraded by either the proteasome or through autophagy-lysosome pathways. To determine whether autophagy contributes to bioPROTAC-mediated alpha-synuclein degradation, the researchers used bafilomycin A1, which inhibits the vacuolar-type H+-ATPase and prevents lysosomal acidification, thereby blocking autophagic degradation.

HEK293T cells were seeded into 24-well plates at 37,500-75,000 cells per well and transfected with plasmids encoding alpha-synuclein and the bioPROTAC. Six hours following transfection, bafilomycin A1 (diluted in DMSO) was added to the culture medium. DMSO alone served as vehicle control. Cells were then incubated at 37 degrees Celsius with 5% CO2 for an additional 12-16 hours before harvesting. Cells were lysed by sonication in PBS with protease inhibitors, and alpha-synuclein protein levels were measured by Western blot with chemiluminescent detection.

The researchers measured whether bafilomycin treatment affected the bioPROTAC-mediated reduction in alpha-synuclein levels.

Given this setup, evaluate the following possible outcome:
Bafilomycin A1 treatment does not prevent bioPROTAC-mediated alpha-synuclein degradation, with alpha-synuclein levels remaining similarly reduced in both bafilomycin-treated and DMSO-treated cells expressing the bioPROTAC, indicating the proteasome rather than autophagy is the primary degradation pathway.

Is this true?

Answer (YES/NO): NO